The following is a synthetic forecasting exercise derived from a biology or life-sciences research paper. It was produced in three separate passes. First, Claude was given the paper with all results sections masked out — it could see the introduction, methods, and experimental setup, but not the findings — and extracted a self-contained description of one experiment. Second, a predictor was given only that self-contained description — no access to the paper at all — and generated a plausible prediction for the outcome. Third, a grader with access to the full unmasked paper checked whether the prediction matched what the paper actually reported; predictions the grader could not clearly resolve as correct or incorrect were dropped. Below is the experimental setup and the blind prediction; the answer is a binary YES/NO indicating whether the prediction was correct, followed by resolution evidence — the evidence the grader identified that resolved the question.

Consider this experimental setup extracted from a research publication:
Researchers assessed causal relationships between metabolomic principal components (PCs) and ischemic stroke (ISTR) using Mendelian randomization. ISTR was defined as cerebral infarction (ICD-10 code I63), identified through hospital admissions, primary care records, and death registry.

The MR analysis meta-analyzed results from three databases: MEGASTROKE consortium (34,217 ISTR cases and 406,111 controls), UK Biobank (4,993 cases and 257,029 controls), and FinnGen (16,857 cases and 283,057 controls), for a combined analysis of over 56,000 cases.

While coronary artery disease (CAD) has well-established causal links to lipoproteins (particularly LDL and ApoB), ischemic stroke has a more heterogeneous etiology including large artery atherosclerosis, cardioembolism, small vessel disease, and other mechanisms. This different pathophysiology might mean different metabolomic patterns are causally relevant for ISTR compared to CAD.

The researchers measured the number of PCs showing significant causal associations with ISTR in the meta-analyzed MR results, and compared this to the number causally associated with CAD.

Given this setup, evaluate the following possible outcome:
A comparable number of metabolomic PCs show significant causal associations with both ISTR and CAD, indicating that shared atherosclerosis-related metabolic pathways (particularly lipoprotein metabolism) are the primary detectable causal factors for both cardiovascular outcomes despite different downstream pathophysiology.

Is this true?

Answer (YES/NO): NO